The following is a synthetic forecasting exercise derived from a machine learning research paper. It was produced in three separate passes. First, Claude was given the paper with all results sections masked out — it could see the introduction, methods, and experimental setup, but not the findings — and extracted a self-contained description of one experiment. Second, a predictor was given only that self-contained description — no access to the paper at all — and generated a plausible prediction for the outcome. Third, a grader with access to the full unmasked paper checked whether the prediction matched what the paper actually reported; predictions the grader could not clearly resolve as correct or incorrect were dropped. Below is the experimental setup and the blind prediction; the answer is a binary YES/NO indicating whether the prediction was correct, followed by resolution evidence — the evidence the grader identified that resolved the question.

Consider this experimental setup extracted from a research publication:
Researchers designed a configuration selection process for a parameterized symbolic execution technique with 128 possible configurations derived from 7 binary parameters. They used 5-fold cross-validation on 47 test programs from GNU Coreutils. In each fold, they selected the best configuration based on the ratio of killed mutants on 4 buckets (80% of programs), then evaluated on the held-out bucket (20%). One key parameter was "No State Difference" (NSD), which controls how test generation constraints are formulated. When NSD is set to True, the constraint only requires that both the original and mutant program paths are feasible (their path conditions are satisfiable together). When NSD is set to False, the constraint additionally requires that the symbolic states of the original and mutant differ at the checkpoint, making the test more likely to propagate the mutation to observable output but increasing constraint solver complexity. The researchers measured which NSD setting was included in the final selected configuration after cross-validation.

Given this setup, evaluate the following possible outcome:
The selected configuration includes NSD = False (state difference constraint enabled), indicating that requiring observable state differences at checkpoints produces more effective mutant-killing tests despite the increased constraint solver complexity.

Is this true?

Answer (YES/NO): YES